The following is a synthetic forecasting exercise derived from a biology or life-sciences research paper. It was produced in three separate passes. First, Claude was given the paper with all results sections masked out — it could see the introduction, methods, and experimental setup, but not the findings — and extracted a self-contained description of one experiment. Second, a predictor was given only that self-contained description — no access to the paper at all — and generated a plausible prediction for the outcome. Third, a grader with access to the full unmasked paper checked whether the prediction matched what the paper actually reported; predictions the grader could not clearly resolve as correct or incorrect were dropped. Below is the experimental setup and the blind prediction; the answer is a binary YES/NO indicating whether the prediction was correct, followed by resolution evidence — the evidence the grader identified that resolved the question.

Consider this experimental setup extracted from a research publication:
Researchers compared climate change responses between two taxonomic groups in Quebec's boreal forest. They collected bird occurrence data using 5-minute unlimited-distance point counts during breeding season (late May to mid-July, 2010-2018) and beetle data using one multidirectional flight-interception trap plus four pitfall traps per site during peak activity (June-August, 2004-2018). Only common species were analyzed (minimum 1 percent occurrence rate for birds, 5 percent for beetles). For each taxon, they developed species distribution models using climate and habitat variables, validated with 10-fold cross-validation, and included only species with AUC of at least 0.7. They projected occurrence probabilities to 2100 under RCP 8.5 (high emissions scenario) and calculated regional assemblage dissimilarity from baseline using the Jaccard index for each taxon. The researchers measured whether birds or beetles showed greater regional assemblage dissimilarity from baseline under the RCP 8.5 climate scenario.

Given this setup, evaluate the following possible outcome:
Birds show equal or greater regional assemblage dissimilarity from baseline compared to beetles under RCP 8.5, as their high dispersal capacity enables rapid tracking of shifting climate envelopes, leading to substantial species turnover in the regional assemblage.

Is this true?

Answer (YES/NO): NO